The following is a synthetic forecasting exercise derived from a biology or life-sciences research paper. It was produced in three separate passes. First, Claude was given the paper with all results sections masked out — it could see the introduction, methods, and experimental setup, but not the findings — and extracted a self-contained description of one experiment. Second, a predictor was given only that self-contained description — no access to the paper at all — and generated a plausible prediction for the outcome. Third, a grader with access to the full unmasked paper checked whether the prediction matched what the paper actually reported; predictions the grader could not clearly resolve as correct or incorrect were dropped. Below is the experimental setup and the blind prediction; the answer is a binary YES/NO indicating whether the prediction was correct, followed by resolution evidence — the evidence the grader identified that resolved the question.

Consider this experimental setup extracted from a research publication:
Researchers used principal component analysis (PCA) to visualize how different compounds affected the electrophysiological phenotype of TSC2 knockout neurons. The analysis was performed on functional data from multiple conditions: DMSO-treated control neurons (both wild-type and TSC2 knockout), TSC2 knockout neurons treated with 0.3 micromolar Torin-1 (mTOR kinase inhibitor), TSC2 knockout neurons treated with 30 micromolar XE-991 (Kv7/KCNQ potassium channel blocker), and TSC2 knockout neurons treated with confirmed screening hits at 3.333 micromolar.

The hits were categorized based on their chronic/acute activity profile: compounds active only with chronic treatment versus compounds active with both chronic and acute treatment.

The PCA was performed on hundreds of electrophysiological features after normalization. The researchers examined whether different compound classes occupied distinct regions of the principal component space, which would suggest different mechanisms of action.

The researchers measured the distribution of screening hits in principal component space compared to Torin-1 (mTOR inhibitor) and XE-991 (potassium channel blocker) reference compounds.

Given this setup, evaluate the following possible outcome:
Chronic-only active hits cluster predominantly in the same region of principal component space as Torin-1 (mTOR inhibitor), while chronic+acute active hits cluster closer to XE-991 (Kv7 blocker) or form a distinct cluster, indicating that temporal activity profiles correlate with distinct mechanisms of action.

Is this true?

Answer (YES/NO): NO